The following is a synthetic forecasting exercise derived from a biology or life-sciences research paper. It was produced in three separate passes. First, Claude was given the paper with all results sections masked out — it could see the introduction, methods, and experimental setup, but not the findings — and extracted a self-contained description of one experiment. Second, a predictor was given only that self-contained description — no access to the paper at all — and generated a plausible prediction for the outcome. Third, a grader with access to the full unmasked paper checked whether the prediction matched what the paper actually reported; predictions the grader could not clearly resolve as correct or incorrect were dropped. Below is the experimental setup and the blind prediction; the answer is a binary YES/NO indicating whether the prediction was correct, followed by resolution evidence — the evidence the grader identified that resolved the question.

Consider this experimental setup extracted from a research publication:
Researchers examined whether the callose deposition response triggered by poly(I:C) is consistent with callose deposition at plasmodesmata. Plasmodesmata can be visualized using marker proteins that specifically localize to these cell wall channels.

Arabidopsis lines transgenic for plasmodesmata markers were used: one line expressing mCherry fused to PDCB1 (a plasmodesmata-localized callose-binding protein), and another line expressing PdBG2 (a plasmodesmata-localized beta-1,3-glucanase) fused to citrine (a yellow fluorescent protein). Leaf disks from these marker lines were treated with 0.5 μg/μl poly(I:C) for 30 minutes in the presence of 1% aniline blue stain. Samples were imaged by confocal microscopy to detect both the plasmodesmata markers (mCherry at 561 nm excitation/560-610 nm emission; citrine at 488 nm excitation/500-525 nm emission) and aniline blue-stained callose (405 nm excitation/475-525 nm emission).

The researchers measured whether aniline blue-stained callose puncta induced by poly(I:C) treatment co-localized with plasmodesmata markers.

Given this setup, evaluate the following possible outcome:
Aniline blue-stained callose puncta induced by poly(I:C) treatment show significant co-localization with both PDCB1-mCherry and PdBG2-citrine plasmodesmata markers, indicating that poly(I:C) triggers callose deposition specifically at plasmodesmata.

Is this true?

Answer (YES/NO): YES